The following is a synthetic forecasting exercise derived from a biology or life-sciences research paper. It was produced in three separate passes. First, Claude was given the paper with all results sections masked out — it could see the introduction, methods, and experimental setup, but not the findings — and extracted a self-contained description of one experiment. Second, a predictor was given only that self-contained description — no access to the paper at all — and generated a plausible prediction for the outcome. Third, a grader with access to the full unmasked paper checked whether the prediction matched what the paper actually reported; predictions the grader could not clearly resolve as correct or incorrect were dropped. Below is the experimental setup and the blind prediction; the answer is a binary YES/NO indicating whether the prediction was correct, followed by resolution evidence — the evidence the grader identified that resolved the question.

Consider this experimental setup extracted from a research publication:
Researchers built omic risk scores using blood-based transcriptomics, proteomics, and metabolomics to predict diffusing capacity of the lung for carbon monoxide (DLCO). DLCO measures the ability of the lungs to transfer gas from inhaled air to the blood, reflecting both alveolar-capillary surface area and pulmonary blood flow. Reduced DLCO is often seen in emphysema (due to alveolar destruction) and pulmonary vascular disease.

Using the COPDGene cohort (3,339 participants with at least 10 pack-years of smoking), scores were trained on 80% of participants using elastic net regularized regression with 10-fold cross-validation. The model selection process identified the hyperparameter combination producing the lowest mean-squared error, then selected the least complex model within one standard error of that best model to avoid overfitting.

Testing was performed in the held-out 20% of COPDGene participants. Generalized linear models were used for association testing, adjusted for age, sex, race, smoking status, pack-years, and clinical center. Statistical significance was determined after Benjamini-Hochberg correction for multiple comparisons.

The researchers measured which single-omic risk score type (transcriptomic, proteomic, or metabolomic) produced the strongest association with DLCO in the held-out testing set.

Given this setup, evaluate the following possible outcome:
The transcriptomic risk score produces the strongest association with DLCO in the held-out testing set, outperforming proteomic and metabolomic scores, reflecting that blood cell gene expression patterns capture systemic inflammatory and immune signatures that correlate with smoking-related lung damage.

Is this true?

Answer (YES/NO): NO